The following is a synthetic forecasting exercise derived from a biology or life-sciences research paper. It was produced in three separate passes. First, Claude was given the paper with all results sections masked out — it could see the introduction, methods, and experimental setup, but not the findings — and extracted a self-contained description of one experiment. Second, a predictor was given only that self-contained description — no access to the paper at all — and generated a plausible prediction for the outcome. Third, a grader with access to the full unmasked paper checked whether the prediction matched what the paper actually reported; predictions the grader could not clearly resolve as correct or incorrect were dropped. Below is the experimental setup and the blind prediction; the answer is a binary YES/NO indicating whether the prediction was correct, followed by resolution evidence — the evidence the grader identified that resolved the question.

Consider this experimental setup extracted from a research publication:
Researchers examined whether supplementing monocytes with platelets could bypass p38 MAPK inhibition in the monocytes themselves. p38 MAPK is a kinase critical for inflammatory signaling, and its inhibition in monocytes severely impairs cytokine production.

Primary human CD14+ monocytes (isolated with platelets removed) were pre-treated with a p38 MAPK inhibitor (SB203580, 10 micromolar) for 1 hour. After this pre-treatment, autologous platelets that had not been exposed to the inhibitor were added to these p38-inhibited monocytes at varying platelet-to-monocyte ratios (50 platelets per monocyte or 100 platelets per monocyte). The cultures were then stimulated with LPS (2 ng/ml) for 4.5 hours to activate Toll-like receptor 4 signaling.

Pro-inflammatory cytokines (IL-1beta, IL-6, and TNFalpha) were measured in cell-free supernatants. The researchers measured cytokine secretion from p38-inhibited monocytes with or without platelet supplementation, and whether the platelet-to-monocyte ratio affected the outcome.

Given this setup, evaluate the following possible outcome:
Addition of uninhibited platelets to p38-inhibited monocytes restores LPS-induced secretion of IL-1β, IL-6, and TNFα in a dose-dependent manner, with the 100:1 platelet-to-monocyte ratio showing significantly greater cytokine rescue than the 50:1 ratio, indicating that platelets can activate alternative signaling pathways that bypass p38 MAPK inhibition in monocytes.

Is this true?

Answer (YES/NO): NO